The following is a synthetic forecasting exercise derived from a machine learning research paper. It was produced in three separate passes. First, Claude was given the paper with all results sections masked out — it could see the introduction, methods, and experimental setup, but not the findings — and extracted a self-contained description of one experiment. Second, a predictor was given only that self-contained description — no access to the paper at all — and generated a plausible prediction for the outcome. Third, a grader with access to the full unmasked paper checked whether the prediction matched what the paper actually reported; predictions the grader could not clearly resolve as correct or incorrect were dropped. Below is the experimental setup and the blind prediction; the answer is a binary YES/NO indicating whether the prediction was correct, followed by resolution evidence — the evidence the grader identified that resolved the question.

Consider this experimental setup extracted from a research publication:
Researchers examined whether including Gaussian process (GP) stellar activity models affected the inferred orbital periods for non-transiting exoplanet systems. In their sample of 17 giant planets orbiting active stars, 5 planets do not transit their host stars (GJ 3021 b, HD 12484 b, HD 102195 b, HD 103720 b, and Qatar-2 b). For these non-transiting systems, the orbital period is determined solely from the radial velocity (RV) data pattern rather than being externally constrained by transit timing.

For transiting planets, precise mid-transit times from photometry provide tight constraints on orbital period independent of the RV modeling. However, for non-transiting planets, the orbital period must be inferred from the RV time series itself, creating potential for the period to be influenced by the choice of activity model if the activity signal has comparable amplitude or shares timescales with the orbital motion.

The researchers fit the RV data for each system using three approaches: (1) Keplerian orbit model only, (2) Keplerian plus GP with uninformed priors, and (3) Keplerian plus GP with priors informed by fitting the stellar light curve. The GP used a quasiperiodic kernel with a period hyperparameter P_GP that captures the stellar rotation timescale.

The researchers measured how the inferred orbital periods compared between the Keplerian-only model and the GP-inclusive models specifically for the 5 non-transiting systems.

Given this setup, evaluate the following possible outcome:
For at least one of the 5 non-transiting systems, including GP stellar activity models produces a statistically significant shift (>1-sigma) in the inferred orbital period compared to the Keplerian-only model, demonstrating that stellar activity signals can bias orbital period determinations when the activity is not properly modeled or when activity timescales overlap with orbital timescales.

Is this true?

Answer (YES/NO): NO